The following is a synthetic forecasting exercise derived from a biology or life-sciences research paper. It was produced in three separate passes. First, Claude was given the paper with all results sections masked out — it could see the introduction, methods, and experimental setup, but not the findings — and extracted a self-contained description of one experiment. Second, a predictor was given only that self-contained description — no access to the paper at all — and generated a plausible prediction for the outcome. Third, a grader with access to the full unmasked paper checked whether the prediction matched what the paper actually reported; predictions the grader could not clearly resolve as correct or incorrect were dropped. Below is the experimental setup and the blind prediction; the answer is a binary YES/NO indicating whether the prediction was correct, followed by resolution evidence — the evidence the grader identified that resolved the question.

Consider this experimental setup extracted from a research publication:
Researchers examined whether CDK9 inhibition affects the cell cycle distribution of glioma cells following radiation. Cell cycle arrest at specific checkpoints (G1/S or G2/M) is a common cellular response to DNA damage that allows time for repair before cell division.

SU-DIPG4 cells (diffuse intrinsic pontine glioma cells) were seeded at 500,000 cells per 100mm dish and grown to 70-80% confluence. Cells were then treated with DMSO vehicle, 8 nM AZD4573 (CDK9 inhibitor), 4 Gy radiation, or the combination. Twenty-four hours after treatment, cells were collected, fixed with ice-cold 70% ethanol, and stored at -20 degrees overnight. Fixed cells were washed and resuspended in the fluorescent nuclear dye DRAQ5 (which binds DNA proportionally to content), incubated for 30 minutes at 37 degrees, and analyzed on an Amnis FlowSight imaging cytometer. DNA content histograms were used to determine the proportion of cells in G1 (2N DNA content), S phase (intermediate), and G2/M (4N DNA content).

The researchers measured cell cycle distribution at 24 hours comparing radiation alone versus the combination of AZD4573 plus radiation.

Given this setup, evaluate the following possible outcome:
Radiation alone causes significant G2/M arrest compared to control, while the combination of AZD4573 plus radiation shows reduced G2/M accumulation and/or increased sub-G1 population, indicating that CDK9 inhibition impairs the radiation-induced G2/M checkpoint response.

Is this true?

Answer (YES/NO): YES